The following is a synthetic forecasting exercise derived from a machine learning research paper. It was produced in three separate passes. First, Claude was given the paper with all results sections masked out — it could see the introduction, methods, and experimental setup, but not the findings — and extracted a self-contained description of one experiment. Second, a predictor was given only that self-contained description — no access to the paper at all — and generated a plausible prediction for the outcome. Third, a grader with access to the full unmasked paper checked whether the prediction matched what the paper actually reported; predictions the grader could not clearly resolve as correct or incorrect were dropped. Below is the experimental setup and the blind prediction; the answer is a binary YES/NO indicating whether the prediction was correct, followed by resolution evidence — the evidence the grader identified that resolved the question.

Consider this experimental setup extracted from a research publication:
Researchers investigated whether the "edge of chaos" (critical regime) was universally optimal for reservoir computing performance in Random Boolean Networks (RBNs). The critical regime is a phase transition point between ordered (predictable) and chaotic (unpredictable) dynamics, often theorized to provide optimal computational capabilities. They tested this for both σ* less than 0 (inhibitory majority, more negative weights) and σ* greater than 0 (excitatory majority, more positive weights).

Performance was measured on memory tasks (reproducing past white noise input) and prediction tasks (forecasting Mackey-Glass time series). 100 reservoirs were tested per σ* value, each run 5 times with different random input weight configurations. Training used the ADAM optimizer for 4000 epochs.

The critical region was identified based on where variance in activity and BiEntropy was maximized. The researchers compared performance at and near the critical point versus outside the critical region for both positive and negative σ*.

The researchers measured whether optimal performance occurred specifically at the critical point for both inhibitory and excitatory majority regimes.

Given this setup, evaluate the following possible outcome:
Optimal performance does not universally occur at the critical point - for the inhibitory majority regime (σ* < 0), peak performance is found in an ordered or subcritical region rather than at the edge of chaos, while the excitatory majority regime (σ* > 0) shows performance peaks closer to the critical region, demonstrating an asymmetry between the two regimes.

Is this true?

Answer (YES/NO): NO